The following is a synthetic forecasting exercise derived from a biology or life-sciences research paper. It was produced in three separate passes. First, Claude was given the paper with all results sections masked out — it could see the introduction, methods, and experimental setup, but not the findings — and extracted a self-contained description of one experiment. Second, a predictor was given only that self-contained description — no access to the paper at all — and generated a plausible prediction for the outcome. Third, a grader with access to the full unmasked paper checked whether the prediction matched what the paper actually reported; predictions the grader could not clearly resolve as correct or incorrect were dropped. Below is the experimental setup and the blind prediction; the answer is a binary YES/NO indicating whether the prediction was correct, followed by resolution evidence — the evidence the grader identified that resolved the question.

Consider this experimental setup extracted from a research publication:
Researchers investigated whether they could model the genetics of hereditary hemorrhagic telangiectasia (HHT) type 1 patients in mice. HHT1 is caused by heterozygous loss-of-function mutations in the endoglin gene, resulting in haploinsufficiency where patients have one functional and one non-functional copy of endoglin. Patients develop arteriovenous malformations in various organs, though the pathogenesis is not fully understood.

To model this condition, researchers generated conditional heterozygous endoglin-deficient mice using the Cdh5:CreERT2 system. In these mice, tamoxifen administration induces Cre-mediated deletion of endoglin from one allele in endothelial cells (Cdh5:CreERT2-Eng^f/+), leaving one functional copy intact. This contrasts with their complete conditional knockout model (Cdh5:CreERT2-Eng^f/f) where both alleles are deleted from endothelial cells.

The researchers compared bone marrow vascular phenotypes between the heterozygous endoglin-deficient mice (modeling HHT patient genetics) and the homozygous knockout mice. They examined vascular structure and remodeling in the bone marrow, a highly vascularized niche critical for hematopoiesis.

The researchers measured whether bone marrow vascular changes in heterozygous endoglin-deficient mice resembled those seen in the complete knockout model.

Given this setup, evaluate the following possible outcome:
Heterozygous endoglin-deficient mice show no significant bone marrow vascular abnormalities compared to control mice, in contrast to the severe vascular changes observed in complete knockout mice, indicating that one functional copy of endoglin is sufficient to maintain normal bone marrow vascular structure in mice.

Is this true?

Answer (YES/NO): NO